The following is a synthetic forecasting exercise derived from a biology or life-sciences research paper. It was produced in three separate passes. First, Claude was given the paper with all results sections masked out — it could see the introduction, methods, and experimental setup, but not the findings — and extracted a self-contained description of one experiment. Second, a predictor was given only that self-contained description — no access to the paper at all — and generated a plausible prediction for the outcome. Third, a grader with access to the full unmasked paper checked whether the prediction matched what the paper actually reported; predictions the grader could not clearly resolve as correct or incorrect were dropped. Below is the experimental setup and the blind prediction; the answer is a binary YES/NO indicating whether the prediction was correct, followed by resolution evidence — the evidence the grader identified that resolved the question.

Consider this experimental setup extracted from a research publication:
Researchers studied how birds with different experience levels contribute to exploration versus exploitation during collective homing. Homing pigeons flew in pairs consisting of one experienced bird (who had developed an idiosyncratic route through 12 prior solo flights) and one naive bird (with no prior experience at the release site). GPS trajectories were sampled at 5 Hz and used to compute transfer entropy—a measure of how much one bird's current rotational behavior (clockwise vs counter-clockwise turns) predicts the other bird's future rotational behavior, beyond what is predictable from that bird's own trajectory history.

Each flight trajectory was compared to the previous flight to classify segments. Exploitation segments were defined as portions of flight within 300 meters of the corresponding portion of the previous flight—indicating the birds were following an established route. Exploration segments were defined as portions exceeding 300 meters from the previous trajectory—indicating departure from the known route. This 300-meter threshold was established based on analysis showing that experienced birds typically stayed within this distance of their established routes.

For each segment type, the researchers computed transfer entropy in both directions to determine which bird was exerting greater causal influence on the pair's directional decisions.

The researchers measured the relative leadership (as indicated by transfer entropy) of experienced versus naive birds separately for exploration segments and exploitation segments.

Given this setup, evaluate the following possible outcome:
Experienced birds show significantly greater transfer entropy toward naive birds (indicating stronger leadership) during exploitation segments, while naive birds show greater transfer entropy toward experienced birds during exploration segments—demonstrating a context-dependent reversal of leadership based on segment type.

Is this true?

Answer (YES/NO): NO